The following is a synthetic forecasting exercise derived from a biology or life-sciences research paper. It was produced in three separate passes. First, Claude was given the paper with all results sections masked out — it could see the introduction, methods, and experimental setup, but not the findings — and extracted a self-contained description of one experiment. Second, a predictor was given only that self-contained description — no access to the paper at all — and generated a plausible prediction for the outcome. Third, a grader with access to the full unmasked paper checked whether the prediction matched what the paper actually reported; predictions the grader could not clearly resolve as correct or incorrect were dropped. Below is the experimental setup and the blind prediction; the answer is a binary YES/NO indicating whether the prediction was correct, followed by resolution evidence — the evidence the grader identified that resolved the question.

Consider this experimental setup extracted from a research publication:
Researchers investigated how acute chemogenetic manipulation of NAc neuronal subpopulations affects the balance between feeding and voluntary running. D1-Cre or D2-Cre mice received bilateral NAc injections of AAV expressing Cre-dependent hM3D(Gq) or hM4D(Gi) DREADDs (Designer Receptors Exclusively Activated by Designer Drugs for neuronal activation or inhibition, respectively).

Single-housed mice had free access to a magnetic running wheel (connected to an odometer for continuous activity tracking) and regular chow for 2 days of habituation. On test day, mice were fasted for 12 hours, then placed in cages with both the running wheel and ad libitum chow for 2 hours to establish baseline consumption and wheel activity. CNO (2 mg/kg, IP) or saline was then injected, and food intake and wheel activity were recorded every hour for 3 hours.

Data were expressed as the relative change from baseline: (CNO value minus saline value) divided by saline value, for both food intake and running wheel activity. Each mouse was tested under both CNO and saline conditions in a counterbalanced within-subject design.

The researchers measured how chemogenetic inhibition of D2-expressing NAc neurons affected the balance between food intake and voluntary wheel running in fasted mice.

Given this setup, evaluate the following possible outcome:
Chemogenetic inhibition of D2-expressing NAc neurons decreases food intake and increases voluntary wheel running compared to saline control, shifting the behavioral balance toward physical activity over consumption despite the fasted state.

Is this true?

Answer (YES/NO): YES